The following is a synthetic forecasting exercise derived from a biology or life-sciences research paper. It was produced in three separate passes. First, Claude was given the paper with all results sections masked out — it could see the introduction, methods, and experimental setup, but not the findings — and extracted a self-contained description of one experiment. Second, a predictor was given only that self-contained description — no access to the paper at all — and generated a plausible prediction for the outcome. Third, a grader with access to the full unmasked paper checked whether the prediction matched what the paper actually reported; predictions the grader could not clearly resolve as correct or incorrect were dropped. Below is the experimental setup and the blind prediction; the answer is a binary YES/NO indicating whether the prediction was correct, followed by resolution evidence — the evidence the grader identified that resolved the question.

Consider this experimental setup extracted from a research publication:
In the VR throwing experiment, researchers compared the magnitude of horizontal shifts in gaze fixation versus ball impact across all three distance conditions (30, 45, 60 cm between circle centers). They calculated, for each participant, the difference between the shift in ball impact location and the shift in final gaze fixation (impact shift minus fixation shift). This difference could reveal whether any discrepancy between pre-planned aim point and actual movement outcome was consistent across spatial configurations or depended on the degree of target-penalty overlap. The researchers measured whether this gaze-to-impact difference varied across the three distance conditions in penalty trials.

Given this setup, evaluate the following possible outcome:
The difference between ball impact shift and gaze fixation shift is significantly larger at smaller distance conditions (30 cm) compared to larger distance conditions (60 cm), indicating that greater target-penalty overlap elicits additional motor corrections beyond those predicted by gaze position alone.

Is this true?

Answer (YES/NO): YES